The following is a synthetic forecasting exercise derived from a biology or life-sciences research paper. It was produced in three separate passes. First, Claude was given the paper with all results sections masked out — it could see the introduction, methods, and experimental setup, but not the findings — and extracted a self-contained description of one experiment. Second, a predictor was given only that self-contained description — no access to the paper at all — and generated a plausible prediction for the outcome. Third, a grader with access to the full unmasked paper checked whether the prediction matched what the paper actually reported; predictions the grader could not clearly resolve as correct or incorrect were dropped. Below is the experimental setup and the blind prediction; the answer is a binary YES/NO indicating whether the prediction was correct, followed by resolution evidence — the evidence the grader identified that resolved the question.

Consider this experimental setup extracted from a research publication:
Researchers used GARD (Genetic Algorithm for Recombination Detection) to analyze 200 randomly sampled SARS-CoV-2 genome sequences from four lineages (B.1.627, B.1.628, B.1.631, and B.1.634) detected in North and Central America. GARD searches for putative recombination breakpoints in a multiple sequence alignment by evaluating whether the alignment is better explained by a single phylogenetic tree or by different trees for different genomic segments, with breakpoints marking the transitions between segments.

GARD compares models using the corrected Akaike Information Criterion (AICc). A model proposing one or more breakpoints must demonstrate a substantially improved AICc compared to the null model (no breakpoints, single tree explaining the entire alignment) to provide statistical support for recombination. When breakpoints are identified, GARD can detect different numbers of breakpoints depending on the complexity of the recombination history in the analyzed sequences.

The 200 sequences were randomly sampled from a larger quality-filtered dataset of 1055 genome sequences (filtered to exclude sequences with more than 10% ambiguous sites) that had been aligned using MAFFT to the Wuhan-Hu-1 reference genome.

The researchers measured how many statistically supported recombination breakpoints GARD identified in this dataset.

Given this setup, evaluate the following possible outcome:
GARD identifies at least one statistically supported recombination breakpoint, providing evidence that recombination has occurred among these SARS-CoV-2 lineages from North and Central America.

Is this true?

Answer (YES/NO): YES